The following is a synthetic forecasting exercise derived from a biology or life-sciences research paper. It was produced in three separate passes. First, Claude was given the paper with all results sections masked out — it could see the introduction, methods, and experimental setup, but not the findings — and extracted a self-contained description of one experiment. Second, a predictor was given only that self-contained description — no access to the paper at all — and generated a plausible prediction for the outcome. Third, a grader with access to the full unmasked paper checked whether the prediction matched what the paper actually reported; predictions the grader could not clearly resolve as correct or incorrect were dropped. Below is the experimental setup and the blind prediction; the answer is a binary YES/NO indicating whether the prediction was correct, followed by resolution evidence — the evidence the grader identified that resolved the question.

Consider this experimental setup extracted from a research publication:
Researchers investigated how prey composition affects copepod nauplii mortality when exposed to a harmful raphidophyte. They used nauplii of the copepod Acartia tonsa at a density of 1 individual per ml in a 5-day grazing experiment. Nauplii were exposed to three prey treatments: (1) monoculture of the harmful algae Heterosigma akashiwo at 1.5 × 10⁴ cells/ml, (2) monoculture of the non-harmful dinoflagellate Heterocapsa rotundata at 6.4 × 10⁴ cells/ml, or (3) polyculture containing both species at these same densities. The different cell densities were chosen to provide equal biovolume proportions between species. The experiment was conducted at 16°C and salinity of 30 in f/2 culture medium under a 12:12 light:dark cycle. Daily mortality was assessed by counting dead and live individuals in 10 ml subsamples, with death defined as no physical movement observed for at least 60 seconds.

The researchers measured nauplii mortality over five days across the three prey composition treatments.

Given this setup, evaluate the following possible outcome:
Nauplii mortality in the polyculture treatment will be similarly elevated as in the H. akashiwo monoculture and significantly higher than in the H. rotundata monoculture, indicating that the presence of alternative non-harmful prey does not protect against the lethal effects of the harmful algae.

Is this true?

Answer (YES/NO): NO